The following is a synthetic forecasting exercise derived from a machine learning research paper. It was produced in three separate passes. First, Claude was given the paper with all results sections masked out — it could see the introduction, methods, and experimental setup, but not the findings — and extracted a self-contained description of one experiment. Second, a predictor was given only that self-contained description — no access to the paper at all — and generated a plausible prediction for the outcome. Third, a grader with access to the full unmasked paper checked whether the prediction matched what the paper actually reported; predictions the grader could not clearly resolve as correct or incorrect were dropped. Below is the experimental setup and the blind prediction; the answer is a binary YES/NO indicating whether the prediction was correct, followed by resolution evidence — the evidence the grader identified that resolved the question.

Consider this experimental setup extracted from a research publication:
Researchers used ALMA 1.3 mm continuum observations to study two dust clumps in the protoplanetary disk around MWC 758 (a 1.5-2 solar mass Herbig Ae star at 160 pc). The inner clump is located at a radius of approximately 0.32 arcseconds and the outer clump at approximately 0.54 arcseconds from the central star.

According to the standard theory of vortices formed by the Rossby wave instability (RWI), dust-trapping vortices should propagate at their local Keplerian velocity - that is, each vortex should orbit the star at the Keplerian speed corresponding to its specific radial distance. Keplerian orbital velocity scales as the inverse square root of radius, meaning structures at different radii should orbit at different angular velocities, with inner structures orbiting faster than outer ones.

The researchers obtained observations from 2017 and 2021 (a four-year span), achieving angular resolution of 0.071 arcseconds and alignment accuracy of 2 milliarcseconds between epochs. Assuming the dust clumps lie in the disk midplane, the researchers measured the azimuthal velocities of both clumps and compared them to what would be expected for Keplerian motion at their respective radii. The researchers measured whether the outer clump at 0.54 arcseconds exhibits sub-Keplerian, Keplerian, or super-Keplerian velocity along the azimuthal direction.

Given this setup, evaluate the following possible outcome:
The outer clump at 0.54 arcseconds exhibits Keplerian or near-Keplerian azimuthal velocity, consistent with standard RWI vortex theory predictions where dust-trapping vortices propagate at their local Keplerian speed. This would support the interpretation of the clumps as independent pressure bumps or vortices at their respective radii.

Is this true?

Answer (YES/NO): NO